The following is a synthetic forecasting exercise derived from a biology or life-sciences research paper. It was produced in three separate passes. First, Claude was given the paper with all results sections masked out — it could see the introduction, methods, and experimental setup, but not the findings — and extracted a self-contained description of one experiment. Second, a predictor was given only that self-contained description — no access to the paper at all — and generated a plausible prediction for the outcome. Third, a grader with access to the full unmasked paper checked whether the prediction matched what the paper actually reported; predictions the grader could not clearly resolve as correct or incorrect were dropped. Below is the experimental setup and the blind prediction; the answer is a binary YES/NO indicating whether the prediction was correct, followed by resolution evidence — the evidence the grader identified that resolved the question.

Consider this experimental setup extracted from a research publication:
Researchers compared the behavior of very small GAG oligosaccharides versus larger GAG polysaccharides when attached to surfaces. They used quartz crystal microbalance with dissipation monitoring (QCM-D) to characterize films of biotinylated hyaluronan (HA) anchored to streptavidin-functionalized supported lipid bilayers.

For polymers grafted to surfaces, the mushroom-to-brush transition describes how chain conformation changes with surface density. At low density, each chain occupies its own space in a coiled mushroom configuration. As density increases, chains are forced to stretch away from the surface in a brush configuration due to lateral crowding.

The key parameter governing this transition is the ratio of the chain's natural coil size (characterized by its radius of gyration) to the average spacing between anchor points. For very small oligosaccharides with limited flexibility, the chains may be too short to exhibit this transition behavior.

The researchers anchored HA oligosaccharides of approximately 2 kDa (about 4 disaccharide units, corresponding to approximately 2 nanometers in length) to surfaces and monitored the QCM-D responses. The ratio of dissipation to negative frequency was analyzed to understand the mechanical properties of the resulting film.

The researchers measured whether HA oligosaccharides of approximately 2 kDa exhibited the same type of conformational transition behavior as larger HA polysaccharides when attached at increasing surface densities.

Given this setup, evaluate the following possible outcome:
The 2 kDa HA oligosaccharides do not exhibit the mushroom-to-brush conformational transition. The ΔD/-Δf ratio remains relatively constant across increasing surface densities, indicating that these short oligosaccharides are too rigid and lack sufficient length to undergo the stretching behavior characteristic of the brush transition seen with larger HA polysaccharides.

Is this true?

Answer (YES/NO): NO